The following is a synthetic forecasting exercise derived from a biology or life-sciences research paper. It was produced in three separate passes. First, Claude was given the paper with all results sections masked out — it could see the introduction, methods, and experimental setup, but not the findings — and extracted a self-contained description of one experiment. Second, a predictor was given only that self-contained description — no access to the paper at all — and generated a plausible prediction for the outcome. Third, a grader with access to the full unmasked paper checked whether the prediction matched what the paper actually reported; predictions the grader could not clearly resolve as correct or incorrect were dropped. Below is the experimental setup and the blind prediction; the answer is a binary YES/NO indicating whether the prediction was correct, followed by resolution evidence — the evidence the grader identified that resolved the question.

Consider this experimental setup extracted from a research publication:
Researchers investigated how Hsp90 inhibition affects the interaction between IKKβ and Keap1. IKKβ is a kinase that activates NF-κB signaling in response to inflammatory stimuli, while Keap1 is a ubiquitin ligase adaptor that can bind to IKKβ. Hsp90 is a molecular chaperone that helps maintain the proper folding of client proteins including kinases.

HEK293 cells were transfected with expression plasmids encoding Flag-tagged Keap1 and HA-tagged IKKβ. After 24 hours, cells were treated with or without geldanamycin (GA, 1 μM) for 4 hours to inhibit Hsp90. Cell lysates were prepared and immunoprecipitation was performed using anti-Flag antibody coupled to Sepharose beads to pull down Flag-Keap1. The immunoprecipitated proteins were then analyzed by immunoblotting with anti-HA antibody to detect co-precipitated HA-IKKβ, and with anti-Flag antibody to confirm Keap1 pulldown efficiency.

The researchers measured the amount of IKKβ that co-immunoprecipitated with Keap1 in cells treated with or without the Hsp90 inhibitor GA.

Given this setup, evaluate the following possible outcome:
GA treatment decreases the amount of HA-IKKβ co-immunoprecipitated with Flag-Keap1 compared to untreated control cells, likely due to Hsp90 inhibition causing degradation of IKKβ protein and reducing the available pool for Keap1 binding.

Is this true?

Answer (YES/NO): NO